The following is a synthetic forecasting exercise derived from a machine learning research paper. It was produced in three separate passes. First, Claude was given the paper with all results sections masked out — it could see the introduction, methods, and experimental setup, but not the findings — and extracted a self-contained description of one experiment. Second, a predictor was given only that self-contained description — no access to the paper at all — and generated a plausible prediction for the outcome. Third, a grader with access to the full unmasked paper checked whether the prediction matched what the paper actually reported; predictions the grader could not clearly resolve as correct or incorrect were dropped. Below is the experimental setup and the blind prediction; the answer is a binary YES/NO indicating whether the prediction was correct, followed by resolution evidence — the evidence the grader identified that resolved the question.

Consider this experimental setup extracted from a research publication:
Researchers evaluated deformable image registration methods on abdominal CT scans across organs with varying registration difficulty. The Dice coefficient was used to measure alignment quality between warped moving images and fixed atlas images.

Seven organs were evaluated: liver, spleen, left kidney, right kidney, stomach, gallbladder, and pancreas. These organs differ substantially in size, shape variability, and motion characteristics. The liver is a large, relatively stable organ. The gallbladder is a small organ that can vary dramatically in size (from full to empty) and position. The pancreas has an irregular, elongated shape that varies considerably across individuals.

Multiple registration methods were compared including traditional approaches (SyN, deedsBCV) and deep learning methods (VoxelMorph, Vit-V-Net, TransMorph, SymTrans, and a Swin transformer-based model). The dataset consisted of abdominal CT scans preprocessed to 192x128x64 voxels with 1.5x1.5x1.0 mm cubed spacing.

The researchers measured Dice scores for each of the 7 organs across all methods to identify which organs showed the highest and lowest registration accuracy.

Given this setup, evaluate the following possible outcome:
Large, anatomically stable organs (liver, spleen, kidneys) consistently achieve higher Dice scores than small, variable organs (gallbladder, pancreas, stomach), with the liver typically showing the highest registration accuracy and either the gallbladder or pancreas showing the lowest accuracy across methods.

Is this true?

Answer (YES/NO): YES